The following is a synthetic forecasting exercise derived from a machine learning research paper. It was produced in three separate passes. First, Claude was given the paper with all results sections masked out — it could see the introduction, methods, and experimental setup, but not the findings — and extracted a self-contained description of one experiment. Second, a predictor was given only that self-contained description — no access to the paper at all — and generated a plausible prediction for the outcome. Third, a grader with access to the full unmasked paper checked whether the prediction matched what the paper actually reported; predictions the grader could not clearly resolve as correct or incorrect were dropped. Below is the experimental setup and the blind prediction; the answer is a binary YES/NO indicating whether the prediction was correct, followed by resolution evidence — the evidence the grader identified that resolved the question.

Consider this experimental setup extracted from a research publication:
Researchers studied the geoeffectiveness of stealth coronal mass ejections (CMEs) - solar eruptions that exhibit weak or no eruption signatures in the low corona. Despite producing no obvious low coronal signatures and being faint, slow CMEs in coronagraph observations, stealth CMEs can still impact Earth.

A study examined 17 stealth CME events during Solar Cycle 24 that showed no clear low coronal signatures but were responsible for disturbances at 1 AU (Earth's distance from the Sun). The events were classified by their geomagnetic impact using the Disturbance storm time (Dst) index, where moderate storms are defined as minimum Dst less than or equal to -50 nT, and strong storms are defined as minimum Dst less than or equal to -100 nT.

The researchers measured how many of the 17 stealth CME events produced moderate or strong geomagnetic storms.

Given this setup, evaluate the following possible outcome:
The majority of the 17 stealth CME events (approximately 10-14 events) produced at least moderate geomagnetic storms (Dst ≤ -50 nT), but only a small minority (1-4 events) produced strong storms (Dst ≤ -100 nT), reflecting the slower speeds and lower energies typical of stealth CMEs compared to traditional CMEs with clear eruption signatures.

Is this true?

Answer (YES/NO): NO